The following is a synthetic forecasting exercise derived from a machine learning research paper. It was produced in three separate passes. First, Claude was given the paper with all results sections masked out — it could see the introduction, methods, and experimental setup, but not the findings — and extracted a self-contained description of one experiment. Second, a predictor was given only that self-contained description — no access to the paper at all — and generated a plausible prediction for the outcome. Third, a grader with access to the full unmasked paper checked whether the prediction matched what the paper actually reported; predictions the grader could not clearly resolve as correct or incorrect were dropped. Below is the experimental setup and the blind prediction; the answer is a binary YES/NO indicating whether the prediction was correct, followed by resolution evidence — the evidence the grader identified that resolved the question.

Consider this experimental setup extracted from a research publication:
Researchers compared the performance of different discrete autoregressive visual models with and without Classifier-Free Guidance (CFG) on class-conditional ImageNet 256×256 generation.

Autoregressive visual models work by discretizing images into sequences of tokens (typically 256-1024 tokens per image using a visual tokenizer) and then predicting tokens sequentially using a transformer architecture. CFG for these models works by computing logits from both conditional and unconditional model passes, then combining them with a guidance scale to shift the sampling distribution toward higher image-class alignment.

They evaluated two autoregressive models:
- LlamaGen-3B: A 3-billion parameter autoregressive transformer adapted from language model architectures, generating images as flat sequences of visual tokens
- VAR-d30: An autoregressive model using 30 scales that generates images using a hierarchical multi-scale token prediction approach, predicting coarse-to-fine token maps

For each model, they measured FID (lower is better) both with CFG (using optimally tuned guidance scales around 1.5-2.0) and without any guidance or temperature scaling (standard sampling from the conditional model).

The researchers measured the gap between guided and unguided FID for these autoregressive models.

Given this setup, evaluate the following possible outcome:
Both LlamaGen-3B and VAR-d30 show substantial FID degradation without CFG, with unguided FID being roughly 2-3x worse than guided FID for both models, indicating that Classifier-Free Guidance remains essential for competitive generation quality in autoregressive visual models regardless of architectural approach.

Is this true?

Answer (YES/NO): NO